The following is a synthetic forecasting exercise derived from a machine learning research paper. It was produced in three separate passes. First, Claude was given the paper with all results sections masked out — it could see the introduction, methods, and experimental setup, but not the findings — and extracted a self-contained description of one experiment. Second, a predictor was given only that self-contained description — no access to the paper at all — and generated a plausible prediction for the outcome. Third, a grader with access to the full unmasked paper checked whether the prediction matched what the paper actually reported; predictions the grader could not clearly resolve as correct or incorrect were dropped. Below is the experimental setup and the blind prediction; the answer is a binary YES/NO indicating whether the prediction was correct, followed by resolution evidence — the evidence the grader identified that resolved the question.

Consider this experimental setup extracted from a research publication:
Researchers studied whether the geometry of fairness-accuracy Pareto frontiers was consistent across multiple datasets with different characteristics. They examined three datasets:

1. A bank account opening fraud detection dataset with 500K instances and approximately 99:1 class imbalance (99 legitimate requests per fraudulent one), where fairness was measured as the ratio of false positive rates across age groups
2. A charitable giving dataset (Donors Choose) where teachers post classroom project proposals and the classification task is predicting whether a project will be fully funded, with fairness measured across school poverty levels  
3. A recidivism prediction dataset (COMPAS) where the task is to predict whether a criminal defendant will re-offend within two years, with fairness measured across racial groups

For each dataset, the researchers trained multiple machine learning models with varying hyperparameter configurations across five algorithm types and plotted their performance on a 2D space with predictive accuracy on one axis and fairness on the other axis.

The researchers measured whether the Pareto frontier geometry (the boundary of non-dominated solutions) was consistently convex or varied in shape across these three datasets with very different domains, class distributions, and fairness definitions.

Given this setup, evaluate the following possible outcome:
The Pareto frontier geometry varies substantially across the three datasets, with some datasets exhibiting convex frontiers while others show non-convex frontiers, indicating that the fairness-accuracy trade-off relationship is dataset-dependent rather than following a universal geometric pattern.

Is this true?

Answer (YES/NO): NO